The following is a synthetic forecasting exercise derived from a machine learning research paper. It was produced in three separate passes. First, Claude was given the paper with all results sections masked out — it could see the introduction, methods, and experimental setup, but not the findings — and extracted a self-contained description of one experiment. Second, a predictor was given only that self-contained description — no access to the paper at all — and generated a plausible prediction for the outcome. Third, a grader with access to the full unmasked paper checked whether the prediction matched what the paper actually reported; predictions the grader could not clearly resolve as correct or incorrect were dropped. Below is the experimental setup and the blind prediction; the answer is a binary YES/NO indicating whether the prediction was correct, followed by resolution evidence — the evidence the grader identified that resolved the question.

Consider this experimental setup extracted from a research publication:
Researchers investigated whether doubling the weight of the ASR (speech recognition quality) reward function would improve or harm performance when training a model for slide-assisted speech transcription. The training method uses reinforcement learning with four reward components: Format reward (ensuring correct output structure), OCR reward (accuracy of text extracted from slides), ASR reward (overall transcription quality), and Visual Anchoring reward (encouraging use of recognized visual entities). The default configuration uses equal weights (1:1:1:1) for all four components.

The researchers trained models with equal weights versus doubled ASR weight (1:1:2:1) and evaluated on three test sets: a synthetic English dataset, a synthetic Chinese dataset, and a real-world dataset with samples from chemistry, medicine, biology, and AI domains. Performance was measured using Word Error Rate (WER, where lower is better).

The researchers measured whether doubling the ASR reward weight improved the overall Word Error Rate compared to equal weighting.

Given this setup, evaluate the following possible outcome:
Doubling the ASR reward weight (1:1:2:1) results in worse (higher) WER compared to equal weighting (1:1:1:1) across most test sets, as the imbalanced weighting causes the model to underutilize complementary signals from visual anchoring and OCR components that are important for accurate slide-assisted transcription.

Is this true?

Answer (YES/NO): YES